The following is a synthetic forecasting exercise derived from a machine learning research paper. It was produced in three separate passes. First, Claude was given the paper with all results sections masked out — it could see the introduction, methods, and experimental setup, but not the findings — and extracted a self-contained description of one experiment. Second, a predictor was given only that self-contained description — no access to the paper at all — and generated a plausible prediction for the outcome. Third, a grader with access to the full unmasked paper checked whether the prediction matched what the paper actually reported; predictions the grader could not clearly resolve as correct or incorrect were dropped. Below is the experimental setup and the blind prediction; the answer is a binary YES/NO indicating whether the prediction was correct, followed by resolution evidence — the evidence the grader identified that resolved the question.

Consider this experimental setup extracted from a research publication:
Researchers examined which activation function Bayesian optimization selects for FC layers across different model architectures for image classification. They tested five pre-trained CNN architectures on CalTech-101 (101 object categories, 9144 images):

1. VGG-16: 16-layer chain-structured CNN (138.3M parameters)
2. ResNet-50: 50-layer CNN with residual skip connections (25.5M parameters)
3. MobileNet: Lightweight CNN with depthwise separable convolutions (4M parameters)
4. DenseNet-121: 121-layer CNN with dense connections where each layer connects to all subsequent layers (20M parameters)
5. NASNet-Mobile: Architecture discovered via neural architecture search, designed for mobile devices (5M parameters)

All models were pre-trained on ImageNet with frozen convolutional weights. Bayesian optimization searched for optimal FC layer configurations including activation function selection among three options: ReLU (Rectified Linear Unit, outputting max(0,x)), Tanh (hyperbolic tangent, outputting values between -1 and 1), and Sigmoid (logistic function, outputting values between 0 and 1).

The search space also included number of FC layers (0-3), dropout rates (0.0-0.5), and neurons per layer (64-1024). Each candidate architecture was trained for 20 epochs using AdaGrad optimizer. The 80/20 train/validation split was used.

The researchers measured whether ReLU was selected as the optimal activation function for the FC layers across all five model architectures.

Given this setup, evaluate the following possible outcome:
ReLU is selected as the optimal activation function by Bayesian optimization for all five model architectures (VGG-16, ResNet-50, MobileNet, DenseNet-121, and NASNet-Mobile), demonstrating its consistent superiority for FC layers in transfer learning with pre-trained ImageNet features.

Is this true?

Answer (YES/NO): NO